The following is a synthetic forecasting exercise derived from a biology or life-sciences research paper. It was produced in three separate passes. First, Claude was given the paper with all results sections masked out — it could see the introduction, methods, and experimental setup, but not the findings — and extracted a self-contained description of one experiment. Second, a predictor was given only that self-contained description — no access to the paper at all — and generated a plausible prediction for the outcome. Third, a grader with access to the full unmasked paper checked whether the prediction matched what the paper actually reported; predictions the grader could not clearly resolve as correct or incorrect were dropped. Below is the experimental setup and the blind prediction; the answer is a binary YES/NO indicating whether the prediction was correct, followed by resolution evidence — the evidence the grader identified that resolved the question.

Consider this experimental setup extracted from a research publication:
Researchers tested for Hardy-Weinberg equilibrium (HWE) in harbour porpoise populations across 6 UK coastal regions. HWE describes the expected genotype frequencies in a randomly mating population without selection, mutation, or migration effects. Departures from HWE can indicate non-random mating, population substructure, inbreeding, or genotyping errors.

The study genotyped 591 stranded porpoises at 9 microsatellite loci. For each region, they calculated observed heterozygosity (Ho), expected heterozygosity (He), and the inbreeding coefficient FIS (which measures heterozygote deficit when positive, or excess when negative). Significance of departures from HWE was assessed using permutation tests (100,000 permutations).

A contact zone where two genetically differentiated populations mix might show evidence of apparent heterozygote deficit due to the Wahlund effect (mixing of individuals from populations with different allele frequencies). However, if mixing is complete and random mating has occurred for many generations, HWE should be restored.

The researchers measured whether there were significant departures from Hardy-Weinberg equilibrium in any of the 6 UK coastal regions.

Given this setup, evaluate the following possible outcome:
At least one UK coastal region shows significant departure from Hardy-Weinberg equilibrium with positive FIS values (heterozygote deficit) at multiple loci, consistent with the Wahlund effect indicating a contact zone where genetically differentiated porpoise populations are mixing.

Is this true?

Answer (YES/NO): NO